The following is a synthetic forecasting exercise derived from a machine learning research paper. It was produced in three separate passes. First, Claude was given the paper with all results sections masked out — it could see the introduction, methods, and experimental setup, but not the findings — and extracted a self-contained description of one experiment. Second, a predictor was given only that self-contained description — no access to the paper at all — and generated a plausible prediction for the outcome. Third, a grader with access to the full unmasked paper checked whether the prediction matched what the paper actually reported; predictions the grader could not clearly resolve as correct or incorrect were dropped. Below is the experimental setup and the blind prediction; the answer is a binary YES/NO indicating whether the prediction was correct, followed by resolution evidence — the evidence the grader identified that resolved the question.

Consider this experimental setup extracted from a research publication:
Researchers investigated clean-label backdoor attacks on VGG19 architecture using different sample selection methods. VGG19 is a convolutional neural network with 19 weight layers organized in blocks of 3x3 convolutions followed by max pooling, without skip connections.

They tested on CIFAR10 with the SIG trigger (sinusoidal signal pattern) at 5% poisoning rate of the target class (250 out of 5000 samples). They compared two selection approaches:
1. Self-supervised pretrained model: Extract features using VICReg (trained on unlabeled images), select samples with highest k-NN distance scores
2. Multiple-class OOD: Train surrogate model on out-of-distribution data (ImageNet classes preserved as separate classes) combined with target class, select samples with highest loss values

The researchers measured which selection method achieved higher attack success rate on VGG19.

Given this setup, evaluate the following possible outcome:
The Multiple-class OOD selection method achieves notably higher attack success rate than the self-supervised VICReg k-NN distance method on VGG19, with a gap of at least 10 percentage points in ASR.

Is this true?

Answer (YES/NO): NO